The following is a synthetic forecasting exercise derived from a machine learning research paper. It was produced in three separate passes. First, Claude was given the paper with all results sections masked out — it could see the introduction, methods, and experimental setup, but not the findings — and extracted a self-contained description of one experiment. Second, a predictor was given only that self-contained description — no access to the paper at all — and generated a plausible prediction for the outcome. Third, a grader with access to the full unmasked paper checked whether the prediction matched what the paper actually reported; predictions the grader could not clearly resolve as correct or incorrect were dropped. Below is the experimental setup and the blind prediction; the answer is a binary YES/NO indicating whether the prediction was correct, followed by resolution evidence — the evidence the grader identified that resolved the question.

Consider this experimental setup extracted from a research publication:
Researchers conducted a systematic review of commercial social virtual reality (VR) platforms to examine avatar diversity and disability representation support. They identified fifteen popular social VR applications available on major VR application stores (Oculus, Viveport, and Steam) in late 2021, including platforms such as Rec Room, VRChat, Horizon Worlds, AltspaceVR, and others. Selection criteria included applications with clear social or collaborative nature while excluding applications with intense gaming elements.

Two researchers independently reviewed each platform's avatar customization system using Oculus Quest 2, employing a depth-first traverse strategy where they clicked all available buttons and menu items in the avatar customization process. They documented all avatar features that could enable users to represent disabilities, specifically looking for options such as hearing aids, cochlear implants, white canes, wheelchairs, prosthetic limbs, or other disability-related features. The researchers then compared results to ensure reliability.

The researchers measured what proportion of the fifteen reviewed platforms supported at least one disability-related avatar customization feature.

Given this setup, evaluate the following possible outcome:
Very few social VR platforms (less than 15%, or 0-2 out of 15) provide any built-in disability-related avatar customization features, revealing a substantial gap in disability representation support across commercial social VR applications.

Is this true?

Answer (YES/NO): NO